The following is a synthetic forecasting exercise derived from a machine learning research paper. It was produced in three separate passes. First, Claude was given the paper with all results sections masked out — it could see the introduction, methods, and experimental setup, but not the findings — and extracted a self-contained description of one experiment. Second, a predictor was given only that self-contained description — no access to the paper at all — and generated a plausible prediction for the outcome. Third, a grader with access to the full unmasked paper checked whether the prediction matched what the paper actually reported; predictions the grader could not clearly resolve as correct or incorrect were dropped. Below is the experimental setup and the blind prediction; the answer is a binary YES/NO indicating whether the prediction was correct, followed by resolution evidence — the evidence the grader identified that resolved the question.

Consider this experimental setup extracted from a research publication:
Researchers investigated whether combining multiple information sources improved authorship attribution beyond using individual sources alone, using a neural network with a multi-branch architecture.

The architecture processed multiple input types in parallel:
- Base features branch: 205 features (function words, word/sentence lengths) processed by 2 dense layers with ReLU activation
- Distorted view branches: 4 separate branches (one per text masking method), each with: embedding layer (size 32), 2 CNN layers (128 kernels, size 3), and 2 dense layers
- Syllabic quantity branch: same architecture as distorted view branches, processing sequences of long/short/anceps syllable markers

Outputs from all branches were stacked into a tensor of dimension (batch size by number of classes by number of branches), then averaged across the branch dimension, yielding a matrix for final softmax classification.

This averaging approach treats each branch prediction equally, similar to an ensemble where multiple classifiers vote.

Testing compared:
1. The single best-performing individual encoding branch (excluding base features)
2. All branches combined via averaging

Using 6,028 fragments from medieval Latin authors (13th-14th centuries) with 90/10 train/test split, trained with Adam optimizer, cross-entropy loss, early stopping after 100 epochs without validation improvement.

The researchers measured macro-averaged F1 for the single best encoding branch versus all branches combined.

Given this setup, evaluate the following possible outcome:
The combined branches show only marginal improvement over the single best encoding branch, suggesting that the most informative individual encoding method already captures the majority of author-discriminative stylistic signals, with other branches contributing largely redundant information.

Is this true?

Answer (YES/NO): NO